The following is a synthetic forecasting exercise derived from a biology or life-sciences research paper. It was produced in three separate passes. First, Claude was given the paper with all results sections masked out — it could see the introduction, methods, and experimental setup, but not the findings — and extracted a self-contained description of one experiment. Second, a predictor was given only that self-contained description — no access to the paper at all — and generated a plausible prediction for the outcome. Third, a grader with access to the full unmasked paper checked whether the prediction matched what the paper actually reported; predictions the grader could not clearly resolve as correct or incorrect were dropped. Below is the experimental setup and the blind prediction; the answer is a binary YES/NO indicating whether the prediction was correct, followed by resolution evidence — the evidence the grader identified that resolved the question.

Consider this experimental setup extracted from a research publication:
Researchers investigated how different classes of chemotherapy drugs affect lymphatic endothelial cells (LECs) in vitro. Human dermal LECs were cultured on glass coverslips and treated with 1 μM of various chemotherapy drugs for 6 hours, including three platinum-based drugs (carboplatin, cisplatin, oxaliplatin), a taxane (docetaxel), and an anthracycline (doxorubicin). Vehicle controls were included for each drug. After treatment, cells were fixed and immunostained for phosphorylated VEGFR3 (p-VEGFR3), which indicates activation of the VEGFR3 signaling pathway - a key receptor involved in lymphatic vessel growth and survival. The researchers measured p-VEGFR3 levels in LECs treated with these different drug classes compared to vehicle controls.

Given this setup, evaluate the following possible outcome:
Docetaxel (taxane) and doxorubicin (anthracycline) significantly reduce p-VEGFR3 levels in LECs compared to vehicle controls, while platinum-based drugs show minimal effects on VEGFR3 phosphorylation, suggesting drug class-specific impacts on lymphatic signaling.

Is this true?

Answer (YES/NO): NO